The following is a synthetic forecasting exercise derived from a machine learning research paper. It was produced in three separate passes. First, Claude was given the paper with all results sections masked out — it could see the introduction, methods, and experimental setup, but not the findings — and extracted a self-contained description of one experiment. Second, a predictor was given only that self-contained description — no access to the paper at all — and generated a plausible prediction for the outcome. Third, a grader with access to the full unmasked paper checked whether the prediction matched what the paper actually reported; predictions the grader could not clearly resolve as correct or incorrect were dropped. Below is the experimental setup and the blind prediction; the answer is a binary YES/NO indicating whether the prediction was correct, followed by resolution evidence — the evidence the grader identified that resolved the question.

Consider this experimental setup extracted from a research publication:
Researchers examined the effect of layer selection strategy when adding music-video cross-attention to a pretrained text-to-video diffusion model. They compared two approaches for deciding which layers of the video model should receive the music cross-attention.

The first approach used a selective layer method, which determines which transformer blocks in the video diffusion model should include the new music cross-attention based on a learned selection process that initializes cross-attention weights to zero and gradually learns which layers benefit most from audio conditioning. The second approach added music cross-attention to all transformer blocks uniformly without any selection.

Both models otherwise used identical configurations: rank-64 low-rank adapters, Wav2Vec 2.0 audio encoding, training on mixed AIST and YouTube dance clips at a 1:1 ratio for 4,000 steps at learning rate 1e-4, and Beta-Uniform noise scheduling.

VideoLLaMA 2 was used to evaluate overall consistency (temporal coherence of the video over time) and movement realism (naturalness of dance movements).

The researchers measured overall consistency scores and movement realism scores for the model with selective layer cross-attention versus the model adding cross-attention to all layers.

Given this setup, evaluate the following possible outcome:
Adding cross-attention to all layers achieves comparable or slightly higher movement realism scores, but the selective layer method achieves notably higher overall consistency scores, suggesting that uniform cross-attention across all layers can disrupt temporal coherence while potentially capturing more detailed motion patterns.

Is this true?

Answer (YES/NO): NO